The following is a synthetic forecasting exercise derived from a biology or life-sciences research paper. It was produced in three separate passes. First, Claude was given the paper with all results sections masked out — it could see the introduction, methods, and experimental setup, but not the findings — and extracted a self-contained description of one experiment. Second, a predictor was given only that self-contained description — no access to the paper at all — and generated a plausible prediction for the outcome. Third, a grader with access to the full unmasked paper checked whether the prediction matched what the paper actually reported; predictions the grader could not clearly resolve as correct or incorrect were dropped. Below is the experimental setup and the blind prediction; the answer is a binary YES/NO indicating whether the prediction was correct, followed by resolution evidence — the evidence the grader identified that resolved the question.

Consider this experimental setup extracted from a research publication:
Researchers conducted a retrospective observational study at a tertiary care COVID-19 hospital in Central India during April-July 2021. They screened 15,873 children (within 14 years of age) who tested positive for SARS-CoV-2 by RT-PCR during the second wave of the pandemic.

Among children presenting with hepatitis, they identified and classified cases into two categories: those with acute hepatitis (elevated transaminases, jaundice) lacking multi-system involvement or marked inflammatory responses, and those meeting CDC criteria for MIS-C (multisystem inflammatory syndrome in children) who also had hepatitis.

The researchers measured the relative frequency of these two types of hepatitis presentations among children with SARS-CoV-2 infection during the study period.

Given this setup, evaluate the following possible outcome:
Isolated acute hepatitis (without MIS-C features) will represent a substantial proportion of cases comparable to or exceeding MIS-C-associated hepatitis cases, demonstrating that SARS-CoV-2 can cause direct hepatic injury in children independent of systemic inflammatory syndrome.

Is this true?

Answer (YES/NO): YES